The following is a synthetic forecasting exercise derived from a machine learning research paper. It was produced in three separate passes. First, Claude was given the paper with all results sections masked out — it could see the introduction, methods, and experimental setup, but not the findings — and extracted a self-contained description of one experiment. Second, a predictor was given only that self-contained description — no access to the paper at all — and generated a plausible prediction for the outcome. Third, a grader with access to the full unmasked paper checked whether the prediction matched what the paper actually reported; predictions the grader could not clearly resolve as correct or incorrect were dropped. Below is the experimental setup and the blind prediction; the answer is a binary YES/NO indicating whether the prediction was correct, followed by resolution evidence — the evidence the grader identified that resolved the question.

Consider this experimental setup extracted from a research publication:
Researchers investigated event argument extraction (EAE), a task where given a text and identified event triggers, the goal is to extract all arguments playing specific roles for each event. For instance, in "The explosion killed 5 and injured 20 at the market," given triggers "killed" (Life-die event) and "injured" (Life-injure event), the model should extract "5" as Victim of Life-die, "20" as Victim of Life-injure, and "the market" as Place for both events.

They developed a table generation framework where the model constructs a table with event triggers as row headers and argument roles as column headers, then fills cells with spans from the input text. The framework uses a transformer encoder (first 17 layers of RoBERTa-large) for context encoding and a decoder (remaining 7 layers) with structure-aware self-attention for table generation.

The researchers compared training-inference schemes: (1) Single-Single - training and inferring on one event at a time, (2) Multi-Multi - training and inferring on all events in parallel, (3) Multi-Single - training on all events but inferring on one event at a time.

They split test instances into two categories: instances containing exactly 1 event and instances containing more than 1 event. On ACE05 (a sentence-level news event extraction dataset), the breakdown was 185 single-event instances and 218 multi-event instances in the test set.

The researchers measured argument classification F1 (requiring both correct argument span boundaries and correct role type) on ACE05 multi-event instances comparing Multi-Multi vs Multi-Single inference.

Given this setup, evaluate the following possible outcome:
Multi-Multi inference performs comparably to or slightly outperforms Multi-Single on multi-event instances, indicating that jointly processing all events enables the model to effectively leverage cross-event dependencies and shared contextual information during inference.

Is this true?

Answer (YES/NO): NO